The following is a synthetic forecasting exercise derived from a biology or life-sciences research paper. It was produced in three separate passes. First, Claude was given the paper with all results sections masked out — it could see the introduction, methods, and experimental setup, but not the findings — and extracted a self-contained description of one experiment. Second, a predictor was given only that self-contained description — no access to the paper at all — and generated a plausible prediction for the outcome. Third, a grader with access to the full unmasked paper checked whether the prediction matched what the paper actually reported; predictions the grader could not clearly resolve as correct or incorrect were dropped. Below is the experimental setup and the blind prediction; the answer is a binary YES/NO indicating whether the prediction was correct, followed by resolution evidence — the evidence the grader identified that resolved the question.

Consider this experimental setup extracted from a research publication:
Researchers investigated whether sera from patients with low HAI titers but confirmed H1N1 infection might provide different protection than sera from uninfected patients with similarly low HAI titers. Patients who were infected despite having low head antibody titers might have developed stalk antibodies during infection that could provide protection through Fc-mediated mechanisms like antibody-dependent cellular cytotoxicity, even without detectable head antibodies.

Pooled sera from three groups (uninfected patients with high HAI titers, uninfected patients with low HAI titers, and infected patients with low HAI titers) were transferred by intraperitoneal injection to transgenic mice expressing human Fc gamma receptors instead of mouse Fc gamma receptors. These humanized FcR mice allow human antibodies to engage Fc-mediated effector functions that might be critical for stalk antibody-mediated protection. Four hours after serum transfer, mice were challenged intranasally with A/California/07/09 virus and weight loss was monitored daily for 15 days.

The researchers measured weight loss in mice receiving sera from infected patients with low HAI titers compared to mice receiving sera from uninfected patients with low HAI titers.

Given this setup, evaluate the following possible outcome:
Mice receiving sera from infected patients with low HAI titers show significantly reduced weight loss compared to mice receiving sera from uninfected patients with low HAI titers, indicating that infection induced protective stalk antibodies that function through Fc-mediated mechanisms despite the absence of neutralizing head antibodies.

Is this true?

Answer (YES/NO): NO